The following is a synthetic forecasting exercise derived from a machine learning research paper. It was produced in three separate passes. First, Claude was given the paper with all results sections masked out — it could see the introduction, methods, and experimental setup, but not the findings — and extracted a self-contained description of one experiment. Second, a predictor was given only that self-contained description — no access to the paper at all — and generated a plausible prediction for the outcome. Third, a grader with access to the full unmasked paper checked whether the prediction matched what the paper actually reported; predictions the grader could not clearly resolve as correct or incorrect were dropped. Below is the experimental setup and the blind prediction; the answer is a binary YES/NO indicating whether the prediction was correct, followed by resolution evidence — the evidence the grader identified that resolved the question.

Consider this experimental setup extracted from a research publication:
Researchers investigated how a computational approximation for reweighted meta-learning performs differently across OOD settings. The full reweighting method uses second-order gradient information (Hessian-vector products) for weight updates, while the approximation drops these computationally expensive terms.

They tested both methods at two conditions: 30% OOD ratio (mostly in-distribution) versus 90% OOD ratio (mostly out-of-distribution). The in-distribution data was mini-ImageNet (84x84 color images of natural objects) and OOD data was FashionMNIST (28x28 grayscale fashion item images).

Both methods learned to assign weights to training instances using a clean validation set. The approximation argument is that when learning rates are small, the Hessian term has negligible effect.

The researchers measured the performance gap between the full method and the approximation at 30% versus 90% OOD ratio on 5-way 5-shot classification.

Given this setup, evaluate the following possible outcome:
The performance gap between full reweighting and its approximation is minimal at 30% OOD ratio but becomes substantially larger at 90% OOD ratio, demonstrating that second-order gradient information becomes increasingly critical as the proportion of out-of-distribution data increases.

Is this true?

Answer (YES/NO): YES